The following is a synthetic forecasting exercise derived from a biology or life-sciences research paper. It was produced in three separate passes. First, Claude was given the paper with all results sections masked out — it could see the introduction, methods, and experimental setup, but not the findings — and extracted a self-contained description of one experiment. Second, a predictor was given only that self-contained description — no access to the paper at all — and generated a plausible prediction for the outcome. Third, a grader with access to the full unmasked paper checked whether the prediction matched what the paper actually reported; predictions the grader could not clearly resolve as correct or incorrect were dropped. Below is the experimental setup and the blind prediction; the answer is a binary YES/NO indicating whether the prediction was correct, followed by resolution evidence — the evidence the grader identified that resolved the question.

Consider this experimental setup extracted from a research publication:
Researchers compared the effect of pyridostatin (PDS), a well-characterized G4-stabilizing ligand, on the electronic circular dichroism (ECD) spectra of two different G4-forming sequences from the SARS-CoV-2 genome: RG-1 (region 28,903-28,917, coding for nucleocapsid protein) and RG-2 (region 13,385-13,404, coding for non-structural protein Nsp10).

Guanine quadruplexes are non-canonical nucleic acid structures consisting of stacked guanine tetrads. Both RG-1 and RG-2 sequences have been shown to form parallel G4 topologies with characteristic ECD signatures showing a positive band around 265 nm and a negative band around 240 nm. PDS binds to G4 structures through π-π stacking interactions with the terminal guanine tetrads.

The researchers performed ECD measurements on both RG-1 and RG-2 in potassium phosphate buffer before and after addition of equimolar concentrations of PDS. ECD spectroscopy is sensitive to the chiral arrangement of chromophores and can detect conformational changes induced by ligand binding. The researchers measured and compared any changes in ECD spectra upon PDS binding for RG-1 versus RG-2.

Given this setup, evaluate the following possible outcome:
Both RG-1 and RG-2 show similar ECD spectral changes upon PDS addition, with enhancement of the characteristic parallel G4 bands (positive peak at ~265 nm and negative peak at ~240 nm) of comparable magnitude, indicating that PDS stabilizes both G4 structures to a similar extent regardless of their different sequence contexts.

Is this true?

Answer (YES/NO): NO